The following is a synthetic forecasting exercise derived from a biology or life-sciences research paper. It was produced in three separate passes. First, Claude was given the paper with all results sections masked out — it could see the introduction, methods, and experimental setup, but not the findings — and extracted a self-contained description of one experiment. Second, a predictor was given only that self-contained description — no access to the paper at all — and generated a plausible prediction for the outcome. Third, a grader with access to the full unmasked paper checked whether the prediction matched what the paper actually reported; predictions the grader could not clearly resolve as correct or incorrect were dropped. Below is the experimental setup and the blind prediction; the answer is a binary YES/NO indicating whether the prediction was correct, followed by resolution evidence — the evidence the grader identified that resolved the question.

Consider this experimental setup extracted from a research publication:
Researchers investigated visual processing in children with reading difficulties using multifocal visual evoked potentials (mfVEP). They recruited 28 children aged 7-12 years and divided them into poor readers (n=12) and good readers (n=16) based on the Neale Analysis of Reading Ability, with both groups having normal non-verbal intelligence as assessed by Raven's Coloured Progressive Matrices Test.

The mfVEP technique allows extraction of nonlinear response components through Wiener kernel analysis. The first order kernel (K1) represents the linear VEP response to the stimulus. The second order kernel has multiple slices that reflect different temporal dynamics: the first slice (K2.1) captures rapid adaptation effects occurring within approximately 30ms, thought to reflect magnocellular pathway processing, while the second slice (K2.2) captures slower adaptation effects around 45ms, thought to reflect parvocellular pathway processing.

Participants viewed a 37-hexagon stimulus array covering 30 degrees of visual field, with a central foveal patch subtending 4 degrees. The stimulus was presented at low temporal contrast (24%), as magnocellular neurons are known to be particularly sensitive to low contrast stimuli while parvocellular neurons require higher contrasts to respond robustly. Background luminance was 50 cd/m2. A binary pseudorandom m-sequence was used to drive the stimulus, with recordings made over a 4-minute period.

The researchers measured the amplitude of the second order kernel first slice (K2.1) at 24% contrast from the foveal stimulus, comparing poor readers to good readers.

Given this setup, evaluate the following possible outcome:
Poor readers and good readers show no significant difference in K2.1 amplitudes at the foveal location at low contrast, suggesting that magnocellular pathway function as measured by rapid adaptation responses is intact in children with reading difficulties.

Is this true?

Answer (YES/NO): YES